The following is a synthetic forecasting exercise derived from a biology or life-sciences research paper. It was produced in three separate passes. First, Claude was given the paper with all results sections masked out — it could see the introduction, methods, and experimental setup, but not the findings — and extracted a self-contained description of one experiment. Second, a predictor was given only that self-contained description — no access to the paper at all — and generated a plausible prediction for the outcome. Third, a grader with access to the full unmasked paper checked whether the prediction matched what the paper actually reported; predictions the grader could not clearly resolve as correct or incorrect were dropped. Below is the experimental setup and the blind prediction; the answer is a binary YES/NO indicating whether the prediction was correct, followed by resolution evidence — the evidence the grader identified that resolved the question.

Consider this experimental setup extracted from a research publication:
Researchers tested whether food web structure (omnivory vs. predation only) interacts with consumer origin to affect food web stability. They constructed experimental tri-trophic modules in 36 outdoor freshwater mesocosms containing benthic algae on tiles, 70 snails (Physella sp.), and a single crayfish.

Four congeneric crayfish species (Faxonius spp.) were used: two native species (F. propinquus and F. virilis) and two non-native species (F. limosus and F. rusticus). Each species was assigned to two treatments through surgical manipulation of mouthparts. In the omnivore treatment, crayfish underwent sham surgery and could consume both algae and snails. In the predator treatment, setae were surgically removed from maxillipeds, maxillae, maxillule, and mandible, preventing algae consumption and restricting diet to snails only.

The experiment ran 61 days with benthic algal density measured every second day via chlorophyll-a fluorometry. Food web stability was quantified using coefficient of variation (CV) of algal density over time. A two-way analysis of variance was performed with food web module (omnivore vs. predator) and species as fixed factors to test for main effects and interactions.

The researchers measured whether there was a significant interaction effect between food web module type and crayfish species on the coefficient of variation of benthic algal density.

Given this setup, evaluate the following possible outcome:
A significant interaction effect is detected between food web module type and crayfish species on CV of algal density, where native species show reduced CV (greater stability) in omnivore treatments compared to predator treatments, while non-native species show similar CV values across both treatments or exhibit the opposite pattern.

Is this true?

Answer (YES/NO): NO